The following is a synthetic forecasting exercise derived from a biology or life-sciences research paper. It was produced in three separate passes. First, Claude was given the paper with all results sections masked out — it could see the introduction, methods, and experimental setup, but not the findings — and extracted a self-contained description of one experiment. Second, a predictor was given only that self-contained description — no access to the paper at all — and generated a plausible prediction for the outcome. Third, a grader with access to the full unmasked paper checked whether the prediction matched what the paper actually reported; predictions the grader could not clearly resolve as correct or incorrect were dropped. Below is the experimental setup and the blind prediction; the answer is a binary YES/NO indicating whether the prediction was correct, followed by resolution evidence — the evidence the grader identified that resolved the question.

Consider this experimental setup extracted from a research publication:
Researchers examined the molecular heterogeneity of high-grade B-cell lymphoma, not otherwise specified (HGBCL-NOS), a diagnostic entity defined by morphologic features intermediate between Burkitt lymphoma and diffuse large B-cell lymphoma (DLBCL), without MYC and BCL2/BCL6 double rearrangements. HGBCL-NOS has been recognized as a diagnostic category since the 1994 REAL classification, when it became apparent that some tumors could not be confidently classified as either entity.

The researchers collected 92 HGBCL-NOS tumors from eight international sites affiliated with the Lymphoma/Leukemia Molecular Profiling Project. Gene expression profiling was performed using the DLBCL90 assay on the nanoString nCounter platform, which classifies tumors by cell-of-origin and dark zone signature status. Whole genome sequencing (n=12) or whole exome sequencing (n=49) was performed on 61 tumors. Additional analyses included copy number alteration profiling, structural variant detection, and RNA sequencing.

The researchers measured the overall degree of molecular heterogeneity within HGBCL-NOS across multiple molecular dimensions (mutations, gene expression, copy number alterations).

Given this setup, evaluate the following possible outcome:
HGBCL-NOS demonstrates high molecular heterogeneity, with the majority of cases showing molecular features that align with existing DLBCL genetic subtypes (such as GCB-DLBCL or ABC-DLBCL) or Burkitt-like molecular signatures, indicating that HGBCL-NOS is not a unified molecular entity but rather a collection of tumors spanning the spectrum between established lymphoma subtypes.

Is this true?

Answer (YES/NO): YES